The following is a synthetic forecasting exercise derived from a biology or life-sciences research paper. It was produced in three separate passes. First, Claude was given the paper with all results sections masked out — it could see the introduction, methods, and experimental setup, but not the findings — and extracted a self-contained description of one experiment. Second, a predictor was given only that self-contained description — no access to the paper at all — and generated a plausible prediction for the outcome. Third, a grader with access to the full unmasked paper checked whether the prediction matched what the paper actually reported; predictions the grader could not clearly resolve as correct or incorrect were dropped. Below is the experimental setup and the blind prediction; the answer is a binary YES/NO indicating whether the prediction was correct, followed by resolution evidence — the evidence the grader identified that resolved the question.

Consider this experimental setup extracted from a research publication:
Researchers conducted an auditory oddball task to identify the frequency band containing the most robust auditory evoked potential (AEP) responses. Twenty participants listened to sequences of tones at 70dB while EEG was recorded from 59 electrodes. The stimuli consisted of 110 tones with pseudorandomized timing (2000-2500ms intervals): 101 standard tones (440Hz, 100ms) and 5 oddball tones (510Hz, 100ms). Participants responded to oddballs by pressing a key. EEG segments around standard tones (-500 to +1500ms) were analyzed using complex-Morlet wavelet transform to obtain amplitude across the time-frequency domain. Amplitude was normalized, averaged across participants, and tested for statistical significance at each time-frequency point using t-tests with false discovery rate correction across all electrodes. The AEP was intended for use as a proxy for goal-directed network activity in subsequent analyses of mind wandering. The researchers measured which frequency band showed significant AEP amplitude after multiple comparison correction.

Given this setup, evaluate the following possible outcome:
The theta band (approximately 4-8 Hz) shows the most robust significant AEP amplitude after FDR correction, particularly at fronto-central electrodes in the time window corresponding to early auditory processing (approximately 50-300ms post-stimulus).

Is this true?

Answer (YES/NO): NO